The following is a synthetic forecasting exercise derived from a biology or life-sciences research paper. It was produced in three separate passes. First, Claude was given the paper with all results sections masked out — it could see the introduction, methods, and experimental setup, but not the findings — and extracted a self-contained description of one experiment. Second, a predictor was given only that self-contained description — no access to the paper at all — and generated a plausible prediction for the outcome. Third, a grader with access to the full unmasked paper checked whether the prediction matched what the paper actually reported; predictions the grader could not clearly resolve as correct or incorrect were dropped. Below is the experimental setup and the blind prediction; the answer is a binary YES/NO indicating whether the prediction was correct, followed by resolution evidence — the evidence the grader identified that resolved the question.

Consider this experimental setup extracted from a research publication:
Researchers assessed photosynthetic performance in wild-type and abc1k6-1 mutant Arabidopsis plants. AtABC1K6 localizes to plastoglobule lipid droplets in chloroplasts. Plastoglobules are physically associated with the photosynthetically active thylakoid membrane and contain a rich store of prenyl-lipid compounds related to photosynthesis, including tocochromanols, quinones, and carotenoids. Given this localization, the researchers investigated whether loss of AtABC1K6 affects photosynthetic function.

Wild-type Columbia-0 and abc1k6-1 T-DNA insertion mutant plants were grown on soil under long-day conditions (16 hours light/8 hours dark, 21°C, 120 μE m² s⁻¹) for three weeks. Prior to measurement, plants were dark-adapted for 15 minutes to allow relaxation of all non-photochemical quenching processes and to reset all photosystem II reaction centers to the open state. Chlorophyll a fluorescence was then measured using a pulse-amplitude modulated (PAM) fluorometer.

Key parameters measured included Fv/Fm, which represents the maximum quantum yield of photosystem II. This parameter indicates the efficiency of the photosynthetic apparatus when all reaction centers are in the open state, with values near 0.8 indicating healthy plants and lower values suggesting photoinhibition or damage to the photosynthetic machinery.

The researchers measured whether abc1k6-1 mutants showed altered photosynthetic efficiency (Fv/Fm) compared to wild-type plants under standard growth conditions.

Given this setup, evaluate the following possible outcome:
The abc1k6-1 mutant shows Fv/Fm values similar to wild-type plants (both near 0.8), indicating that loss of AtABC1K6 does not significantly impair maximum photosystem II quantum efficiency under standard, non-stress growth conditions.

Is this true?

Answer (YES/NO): YES